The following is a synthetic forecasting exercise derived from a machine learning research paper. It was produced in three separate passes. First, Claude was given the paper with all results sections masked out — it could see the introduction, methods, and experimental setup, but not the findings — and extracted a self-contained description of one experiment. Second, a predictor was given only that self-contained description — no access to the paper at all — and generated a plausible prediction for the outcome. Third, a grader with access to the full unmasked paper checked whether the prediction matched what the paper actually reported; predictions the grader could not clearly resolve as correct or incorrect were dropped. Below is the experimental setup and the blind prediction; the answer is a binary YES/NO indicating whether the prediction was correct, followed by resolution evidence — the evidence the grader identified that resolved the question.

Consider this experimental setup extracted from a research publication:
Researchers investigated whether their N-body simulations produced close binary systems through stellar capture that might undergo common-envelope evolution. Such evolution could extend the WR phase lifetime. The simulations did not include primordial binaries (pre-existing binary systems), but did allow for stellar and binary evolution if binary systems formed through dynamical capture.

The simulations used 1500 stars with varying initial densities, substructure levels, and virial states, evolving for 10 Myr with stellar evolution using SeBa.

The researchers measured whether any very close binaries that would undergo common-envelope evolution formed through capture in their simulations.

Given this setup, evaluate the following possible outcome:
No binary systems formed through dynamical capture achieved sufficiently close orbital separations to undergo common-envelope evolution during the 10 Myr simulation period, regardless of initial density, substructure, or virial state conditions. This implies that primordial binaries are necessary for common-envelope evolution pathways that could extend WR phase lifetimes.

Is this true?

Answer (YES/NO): YES